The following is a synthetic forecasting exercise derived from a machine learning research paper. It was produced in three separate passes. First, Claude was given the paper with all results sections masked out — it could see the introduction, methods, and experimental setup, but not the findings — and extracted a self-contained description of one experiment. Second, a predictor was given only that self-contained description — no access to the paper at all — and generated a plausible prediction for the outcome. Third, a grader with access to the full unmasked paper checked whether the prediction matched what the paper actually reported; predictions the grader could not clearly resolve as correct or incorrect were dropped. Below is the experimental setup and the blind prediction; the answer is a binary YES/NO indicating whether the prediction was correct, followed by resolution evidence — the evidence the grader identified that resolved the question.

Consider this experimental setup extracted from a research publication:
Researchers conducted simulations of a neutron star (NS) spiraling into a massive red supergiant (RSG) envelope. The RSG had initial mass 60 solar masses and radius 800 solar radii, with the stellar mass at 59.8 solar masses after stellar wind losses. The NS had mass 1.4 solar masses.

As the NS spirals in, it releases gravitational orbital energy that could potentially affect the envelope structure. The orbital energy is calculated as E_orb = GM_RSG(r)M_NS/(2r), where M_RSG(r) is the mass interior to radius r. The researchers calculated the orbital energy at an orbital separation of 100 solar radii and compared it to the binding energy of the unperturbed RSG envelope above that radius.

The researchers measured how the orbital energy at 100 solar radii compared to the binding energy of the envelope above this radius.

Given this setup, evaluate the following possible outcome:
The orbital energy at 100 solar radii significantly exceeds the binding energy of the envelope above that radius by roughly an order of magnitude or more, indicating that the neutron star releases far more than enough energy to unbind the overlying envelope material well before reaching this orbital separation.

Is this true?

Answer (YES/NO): NO